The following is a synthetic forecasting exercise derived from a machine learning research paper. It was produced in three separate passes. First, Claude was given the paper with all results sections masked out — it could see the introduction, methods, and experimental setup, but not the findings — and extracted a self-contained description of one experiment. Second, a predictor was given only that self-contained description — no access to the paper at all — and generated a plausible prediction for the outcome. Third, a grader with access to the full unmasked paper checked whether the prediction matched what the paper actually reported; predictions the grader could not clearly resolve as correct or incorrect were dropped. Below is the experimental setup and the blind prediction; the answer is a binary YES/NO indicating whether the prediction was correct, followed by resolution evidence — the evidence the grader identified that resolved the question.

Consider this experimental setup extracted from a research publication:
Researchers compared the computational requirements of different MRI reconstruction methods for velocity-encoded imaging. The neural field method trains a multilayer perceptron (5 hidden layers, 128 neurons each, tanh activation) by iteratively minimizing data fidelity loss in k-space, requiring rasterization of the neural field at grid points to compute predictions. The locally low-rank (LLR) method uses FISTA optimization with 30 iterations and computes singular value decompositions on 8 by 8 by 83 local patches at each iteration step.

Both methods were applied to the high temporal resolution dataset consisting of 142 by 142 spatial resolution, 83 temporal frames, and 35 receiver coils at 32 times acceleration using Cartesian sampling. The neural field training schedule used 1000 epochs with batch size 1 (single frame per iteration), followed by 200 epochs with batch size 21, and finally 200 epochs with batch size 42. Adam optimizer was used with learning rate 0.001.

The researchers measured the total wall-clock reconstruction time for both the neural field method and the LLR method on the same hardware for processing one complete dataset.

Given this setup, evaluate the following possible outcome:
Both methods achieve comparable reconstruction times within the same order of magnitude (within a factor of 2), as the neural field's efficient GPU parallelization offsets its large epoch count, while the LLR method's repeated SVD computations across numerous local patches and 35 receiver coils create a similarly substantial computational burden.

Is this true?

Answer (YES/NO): NO